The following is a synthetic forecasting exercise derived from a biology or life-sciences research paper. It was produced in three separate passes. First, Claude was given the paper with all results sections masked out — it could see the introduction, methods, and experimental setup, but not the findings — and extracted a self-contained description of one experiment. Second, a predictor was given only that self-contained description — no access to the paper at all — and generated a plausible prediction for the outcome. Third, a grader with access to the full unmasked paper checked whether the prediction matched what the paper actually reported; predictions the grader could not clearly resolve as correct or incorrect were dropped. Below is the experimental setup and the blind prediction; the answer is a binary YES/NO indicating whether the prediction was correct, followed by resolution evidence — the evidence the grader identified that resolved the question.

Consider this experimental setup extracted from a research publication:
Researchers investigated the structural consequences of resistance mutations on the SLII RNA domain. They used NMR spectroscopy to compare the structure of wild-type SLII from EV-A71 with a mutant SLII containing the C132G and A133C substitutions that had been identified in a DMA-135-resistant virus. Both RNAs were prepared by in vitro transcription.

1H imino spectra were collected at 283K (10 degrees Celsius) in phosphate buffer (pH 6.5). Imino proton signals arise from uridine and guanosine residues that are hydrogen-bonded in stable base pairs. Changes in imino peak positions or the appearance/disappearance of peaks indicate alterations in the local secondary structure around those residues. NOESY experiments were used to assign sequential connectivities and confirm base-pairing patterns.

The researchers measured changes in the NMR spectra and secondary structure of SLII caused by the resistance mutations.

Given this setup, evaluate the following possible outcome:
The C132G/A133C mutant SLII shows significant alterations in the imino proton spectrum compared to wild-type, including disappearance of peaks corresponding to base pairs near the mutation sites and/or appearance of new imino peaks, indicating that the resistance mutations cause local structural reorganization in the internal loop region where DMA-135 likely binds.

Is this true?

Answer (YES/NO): YES